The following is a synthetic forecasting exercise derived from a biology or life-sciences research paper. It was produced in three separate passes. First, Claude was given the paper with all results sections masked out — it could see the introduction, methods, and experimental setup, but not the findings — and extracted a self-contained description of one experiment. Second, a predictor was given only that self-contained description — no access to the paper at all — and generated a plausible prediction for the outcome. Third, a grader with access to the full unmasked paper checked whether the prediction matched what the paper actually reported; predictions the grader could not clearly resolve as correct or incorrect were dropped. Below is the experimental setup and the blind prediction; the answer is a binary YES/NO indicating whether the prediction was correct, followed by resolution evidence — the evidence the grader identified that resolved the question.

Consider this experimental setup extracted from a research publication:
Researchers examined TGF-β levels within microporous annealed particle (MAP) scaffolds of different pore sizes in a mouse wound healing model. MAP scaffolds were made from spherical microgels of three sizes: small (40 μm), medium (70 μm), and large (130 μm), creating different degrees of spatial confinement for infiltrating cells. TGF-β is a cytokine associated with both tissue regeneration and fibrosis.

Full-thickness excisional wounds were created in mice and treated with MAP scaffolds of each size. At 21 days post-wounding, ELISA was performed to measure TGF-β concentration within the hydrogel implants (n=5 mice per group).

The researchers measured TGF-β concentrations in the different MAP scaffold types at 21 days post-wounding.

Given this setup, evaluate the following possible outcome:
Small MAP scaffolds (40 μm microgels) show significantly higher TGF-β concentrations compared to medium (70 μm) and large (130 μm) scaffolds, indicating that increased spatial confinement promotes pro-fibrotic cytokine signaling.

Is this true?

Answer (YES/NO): NO